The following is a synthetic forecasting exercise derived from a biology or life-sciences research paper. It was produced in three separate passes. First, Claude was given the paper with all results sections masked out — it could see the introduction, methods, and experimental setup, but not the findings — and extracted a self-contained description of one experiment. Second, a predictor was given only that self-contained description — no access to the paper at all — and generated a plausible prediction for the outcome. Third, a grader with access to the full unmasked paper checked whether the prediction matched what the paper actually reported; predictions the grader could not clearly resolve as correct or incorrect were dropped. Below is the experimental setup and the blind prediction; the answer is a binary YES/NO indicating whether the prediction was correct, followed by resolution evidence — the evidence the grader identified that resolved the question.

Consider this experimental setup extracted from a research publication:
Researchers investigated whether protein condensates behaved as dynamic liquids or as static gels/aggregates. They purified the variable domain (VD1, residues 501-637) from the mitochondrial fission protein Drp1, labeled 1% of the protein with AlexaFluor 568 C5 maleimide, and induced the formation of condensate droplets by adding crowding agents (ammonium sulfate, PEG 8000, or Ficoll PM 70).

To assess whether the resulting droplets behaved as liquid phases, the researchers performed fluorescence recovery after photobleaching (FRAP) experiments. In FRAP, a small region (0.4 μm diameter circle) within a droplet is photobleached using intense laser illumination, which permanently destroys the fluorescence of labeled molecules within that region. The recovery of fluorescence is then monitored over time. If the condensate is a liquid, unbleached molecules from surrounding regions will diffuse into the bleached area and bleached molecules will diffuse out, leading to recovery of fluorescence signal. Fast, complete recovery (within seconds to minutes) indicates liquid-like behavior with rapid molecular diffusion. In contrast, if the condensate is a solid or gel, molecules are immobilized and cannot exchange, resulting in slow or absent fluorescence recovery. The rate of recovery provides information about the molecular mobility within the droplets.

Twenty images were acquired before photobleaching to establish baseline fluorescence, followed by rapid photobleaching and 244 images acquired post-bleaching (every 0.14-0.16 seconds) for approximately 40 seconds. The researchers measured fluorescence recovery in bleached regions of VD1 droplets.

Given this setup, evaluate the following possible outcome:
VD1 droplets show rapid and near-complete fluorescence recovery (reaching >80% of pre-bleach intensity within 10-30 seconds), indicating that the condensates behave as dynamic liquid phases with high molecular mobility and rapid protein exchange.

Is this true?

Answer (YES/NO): NO